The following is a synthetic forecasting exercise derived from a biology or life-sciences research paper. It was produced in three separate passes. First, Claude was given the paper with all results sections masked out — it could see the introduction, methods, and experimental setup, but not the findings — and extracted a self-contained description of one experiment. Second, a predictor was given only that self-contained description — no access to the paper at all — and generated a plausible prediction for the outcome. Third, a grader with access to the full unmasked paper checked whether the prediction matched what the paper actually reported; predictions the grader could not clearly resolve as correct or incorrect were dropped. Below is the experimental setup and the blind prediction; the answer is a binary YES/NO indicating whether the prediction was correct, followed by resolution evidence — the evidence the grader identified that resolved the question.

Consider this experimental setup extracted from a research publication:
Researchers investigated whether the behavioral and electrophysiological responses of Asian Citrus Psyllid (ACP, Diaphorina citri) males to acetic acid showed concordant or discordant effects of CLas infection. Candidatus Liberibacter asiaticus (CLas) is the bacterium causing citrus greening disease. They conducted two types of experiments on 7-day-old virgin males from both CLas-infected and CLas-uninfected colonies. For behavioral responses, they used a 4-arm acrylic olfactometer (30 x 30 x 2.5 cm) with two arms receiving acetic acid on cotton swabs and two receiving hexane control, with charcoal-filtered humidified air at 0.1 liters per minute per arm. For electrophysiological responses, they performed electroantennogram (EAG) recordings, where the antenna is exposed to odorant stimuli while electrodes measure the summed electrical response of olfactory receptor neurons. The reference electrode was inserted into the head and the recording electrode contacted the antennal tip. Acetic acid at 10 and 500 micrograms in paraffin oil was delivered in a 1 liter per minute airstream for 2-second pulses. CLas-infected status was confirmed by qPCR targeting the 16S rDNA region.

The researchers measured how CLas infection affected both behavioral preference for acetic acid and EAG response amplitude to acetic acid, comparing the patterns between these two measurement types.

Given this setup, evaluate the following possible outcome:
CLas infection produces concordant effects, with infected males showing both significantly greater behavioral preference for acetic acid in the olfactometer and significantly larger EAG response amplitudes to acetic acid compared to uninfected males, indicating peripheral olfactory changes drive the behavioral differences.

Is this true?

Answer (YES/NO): NO